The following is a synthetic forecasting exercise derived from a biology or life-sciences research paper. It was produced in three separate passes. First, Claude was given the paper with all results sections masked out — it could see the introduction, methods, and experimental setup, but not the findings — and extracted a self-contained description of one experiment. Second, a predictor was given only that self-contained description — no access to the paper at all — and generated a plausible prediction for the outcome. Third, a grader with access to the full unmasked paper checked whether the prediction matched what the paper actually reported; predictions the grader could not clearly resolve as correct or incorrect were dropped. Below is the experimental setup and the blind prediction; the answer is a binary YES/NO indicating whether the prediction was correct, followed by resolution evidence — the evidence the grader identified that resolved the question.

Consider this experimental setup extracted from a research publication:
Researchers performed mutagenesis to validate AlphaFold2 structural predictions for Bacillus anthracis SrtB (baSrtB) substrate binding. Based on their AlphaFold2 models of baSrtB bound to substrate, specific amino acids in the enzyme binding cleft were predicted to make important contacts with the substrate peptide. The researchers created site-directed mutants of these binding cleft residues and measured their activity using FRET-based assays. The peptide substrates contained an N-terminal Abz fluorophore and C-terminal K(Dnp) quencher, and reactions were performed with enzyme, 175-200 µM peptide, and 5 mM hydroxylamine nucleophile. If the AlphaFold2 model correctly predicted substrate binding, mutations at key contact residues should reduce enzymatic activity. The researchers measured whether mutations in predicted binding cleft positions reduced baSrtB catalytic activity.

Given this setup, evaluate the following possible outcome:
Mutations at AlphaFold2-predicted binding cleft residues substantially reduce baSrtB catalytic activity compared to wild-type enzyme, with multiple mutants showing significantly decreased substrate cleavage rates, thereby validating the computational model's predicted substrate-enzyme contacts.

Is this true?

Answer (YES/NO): YES